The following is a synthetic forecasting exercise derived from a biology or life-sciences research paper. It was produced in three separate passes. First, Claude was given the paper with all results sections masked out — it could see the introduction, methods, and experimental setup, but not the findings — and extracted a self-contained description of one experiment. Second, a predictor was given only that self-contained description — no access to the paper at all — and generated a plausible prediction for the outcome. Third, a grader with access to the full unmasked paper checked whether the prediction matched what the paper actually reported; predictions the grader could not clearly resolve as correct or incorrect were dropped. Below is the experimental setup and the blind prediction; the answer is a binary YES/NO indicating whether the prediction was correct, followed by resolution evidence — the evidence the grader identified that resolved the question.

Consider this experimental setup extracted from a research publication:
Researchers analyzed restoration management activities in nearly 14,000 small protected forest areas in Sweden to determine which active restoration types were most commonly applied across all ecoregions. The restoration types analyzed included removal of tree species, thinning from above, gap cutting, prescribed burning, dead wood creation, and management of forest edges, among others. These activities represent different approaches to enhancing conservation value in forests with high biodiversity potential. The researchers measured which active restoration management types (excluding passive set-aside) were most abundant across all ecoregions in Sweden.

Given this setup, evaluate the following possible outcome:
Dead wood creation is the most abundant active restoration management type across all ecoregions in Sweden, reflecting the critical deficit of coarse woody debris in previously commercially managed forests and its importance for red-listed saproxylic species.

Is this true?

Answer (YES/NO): NO